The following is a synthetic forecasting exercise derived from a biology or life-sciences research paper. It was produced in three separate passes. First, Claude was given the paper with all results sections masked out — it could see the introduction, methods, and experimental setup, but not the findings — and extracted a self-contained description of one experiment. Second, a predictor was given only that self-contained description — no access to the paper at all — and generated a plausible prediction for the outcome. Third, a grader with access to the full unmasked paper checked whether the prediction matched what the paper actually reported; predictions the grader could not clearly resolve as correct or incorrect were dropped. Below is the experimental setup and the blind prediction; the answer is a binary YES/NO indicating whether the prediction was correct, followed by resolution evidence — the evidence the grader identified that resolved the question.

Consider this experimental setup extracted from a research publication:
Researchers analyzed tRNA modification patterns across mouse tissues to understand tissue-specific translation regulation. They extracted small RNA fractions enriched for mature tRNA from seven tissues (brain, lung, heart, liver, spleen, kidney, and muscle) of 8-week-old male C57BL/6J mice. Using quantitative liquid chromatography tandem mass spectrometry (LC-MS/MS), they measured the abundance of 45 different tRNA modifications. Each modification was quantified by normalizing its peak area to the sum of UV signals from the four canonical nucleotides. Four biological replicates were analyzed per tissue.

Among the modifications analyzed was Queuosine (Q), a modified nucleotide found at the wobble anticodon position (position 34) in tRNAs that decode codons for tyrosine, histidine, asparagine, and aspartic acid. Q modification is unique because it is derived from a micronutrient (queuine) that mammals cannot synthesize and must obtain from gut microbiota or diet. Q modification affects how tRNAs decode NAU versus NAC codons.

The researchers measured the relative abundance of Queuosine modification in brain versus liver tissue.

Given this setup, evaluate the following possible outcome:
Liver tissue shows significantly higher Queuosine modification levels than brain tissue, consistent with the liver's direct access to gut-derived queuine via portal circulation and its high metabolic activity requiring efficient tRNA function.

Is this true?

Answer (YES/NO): NO